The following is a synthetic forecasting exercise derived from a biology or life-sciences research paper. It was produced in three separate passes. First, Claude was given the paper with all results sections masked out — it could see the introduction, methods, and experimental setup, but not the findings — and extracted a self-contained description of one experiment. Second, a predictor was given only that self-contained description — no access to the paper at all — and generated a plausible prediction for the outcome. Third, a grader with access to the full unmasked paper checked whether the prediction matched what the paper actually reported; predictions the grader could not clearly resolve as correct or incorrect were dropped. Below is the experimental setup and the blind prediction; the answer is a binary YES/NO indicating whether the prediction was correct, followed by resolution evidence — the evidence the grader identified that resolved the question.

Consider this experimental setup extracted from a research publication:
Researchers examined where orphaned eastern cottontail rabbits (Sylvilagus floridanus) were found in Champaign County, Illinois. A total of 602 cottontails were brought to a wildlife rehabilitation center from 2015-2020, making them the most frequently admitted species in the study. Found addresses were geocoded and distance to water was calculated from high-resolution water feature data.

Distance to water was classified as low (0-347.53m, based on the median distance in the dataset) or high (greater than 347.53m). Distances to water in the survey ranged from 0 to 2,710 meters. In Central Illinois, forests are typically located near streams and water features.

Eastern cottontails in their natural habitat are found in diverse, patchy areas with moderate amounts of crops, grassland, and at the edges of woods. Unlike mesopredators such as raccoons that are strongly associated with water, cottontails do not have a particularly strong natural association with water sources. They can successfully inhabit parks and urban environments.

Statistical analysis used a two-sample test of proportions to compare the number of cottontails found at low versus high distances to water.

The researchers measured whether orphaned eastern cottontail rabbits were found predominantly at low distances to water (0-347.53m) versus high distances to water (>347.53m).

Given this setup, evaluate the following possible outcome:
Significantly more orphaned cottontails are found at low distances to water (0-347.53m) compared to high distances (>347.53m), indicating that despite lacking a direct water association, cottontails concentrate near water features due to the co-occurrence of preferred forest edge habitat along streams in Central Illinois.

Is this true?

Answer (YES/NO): YES